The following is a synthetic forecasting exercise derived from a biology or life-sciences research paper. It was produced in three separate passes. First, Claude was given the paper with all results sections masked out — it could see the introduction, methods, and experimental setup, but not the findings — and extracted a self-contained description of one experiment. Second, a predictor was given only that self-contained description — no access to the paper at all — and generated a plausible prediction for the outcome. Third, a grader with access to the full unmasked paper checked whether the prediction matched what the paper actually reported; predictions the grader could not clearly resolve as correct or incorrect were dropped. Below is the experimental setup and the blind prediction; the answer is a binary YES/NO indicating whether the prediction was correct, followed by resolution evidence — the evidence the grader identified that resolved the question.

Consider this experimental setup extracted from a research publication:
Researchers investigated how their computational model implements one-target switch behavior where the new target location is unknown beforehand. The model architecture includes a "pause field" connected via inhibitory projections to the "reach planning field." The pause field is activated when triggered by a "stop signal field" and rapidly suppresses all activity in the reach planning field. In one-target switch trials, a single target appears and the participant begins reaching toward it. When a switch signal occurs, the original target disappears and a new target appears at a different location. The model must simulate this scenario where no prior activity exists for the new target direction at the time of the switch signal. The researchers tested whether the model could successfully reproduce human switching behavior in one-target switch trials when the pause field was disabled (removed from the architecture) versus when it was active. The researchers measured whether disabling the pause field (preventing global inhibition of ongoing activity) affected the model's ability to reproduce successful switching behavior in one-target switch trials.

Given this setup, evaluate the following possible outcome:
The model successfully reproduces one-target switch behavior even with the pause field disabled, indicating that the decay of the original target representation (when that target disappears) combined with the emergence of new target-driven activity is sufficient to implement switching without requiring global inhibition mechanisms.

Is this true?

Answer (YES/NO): NO